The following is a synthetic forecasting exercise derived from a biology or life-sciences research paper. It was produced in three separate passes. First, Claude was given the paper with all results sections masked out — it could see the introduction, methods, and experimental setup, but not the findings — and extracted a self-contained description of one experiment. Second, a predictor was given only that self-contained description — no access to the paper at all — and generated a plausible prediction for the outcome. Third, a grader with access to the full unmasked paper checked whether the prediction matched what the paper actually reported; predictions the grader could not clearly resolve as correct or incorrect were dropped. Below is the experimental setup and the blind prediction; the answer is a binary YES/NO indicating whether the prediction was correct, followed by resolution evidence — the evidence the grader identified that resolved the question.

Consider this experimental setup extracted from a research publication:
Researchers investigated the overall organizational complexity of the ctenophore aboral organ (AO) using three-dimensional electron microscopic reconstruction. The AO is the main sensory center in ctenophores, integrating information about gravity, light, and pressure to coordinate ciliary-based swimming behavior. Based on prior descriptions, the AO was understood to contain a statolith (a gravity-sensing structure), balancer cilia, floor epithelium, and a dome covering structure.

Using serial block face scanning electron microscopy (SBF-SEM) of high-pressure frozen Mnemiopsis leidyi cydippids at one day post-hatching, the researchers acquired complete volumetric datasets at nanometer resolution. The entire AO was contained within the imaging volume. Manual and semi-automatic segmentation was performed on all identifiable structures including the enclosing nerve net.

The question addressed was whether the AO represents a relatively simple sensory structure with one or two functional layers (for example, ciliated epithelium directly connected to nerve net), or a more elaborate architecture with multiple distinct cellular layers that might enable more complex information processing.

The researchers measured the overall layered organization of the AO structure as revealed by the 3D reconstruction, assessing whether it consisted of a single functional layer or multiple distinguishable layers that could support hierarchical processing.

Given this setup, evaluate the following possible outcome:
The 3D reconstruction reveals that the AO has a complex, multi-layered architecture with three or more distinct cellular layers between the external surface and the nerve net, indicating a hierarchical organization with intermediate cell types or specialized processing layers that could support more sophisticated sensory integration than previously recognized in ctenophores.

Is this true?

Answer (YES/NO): YES